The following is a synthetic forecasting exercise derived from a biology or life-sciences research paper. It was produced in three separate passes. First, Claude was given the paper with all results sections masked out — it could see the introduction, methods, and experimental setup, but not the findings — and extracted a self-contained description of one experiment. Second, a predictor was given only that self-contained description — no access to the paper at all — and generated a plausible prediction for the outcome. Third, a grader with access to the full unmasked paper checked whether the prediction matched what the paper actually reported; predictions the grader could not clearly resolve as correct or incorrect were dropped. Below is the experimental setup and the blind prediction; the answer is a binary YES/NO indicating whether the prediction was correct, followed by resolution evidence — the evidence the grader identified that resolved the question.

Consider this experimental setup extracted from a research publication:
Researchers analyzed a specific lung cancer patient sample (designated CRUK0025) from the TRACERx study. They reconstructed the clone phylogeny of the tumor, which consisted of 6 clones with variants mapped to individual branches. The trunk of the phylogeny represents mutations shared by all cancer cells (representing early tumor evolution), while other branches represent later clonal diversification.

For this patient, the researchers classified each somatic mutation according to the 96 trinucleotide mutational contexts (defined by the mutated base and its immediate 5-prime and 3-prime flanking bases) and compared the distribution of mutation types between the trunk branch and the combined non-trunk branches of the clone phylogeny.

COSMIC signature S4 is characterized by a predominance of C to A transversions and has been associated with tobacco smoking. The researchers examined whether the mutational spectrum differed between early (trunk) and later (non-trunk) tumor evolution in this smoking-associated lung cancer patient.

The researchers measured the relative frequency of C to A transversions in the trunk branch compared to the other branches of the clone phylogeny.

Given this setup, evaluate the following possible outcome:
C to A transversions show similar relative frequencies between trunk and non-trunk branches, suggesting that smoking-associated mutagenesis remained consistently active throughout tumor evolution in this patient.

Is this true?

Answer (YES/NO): NO